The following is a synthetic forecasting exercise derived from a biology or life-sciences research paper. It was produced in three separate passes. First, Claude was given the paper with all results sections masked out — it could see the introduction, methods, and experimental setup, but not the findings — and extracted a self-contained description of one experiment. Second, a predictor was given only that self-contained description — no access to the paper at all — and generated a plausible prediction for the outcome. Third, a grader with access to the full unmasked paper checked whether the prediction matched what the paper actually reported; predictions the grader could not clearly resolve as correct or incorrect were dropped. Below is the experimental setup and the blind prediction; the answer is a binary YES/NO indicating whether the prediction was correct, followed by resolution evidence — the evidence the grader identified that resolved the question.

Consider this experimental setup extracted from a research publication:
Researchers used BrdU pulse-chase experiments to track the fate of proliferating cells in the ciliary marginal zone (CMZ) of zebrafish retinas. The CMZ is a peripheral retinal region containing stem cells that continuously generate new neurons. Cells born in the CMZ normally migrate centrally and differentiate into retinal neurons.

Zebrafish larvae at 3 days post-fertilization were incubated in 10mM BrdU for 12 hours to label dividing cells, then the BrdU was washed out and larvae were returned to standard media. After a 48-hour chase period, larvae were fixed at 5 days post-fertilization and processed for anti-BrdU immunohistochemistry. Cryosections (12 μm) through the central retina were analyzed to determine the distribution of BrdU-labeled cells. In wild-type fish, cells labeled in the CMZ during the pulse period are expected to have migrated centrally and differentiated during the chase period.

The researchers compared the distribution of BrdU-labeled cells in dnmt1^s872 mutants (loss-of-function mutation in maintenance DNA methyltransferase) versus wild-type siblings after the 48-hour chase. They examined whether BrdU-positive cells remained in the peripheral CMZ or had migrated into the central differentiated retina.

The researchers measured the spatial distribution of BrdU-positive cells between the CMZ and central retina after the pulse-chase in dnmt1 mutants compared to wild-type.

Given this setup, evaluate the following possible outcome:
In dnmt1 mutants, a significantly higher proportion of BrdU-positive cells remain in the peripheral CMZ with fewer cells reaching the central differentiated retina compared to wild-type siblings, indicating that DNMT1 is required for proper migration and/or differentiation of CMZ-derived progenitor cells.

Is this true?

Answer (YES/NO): YES